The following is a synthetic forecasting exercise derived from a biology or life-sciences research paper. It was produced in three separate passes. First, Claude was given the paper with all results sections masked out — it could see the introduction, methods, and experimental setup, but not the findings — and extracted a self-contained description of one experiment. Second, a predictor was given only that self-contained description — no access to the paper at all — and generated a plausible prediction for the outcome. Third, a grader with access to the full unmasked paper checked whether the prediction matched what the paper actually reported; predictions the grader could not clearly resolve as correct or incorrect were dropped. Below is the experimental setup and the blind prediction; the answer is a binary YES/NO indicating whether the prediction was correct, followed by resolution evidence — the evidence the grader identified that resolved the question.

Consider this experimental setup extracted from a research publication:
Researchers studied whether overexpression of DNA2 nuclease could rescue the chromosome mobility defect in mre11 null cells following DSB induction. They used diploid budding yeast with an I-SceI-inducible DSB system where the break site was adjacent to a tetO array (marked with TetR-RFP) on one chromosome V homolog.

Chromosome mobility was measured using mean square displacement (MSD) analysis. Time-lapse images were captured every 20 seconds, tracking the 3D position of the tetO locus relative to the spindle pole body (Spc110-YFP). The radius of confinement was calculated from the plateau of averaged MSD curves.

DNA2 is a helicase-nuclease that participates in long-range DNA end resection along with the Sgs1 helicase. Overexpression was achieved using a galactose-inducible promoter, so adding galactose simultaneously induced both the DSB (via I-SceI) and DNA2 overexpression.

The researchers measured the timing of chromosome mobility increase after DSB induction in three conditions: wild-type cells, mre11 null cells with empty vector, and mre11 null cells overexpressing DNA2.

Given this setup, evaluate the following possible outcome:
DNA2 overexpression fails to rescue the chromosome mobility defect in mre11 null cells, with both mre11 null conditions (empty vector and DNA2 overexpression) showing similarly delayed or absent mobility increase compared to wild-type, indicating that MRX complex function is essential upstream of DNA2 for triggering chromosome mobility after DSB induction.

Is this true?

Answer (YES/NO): NO